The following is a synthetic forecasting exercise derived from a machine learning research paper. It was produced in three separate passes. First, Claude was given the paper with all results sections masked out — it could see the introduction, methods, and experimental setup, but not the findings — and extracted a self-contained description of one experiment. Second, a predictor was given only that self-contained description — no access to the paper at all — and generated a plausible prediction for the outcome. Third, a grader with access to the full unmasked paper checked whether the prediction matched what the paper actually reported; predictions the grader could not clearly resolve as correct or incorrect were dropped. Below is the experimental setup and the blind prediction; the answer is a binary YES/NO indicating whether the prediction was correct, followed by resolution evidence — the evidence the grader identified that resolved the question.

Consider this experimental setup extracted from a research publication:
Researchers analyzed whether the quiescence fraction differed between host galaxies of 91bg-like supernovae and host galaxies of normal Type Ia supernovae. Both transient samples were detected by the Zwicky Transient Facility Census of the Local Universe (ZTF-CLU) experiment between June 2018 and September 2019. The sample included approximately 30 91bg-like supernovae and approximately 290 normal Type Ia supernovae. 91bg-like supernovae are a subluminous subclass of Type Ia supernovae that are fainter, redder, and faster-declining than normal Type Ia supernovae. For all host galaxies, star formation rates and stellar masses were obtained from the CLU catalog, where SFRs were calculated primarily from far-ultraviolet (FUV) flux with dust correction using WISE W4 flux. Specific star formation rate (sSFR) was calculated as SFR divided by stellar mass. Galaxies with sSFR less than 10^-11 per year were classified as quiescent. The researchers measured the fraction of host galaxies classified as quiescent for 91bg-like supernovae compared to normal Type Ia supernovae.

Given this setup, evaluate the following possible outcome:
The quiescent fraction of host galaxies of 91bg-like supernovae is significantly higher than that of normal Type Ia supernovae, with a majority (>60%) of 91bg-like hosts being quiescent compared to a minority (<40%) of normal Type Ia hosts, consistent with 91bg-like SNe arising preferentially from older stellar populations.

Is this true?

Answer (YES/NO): NO